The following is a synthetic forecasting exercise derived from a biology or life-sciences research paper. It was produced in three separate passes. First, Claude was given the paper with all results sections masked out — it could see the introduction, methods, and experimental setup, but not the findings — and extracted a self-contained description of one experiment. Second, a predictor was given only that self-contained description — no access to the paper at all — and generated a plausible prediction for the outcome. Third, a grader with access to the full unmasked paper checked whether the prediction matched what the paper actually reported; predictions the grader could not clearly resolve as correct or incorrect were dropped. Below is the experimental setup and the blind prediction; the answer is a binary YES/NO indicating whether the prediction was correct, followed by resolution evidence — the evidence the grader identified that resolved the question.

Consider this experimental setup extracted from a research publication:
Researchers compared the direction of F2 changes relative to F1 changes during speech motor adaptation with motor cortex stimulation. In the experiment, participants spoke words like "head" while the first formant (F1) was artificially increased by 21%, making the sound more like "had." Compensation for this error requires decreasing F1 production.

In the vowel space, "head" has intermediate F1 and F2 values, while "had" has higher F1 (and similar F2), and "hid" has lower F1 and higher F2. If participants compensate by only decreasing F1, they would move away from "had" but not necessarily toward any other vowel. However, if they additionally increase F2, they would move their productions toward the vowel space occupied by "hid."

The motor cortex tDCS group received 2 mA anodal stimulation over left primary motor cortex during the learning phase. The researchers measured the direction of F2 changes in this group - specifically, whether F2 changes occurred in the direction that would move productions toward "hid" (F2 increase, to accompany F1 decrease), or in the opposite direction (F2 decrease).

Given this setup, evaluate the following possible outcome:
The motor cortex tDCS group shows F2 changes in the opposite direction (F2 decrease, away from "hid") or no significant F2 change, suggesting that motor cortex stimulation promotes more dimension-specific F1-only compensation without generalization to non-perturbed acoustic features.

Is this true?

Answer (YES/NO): NO